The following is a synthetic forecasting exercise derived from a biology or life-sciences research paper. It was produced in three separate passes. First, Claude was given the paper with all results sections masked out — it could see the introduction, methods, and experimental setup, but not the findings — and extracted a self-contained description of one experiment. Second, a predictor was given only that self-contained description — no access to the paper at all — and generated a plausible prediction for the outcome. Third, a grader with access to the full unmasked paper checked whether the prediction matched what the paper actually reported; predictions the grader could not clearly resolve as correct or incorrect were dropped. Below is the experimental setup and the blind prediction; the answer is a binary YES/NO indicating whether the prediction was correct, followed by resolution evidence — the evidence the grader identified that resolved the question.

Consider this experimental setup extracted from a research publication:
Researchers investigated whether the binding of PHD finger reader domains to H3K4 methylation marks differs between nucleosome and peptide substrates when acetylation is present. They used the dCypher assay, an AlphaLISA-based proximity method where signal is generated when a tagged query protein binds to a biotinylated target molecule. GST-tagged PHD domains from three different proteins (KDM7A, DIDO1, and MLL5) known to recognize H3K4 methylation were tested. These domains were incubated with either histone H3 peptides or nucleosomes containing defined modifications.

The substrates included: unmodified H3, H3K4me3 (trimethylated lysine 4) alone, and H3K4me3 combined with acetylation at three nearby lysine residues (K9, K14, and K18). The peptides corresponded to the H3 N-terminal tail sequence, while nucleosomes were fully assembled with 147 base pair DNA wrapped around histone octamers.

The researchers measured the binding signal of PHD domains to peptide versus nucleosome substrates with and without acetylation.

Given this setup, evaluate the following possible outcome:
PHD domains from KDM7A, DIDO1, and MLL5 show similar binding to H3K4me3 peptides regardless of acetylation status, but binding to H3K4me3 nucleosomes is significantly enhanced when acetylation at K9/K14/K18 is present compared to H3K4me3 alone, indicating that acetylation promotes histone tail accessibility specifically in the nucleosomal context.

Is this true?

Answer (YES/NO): YES